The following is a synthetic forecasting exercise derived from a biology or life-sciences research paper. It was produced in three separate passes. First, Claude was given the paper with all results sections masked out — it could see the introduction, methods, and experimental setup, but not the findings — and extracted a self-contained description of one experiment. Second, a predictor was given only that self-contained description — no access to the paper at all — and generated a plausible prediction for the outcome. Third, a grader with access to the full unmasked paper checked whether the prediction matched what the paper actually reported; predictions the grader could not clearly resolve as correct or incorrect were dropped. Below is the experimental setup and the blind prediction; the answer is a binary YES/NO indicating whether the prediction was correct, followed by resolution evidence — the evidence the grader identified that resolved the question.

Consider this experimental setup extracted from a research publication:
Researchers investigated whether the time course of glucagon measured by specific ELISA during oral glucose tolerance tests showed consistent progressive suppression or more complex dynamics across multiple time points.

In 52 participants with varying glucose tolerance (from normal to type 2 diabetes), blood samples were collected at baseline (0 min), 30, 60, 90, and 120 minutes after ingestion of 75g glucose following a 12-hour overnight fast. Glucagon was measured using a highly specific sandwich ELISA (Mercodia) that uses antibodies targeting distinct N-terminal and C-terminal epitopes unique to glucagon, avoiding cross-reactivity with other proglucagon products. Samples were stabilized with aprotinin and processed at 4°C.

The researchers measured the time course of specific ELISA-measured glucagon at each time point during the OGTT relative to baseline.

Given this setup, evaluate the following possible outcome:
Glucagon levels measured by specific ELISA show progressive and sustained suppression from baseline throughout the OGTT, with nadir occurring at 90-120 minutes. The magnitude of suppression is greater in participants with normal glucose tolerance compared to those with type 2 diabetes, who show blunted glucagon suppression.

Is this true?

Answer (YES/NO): NO